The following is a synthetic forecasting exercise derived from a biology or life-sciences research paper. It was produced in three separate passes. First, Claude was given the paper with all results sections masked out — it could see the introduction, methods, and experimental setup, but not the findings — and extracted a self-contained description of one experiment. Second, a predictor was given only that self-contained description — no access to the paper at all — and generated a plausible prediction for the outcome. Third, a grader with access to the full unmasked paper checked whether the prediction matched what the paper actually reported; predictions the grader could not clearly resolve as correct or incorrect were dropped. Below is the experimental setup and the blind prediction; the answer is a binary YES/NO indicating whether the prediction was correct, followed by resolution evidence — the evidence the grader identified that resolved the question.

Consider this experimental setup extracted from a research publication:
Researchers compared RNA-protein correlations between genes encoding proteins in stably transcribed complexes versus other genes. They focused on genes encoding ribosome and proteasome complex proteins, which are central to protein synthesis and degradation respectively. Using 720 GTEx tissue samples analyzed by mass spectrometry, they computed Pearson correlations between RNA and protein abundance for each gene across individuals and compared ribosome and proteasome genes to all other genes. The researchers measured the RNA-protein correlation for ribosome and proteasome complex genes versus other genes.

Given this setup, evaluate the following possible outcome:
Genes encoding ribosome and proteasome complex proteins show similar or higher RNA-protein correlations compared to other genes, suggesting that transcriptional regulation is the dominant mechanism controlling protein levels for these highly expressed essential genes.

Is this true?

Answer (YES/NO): NO